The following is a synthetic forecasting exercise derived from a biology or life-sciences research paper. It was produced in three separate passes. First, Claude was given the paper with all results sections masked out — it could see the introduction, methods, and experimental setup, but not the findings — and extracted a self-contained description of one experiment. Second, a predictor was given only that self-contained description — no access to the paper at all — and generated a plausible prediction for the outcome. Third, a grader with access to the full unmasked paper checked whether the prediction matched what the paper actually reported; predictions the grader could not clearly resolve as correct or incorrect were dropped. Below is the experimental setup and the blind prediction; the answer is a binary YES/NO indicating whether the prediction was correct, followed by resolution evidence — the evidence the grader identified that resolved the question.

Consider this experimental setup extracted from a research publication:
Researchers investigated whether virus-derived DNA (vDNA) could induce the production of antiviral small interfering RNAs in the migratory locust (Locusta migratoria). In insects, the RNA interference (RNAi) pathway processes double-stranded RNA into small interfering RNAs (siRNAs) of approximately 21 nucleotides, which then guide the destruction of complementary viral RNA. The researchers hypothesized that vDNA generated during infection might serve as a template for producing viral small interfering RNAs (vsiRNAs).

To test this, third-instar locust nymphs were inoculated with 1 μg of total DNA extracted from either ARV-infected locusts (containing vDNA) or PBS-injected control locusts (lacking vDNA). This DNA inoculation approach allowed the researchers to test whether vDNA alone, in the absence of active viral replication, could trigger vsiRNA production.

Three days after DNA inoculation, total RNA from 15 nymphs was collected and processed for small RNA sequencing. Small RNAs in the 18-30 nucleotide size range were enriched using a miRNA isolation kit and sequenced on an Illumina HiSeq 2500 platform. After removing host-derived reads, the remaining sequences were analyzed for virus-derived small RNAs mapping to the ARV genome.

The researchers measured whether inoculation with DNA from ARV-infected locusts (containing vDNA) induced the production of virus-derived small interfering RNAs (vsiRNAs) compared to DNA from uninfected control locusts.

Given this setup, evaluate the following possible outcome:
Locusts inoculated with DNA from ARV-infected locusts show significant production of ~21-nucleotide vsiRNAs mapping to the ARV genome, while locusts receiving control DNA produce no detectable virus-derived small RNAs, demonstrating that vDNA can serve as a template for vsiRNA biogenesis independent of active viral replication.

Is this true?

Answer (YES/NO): YES